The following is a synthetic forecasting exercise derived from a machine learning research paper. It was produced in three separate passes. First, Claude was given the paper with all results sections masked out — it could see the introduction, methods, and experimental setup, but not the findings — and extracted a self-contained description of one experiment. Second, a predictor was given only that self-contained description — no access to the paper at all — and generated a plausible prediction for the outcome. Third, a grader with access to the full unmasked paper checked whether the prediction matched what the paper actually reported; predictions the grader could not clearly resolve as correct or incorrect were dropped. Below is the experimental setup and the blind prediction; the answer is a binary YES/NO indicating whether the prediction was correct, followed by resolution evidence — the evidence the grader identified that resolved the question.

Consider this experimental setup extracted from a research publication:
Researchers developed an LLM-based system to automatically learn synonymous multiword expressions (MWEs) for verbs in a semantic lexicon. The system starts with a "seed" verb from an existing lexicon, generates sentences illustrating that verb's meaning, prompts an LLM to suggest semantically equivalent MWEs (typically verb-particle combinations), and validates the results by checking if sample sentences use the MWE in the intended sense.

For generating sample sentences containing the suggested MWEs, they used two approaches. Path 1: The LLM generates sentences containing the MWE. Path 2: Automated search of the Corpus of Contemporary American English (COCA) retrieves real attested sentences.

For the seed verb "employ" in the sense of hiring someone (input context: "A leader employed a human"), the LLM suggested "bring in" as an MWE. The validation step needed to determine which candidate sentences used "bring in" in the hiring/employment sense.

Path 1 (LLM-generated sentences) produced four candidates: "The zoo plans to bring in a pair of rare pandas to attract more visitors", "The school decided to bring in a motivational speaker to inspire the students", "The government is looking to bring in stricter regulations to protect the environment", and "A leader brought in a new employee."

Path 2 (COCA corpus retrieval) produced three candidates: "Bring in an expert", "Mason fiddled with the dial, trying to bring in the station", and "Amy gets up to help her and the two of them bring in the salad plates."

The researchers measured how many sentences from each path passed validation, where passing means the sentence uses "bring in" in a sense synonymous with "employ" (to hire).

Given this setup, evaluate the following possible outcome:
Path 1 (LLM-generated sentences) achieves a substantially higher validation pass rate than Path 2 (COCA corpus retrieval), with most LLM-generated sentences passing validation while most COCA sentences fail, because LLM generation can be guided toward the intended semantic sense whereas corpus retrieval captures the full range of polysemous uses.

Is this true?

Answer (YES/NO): NO